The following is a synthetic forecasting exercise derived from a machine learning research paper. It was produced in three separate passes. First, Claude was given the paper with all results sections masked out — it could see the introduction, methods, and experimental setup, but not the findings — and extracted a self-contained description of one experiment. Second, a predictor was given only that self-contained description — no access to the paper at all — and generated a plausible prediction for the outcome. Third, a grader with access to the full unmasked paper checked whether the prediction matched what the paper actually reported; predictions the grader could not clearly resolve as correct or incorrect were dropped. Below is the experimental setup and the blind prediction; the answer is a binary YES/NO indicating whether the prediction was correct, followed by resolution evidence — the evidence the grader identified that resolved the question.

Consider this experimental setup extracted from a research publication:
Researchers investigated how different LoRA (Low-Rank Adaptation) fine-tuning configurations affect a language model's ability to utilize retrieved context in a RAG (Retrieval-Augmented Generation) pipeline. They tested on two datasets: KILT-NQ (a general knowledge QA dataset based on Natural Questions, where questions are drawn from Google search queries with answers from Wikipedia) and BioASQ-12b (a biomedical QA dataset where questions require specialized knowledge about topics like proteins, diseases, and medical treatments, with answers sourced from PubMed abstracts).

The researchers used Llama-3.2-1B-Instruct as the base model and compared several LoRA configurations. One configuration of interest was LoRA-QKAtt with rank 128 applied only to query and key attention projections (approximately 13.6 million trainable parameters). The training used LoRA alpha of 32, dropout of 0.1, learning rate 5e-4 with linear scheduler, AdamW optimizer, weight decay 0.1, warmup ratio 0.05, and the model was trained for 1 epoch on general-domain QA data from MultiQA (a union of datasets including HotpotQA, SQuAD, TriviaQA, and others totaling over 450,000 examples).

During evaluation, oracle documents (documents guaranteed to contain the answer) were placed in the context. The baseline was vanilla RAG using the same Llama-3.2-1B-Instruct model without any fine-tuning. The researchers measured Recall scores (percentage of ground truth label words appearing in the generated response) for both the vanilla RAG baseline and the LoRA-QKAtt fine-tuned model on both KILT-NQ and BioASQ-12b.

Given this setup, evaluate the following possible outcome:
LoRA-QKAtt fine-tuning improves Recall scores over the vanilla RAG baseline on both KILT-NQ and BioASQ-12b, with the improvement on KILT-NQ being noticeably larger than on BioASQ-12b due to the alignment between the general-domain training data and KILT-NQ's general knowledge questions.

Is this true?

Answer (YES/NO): NO